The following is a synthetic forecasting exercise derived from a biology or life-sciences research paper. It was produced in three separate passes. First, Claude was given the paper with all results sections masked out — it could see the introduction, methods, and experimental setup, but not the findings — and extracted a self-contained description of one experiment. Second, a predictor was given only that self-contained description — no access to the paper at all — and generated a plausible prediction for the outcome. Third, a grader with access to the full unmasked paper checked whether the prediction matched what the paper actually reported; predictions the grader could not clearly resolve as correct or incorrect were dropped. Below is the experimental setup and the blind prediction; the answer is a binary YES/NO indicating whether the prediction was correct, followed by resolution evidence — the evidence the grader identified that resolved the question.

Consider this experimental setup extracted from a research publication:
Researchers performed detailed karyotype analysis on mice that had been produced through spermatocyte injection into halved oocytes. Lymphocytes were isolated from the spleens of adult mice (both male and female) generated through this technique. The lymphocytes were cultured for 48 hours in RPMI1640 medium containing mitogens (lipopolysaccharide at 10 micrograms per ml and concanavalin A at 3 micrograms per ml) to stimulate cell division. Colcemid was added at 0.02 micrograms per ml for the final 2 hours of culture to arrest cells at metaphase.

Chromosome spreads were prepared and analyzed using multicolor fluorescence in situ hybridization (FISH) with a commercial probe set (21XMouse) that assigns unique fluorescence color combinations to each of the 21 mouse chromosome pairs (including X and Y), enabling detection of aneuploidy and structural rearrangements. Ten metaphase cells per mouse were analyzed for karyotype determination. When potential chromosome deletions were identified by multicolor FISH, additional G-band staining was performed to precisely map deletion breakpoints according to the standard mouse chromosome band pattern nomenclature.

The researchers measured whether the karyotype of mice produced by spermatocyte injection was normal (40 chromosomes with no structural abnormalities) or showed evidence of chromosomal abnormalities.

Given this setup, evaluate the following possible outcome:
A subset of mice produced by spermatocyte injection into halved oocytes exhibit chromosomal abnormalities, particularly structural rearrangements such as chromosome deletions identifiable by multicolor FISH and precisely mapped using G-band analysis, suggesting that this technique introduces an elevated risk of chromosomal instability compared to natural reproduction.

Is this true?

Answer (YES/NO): NO